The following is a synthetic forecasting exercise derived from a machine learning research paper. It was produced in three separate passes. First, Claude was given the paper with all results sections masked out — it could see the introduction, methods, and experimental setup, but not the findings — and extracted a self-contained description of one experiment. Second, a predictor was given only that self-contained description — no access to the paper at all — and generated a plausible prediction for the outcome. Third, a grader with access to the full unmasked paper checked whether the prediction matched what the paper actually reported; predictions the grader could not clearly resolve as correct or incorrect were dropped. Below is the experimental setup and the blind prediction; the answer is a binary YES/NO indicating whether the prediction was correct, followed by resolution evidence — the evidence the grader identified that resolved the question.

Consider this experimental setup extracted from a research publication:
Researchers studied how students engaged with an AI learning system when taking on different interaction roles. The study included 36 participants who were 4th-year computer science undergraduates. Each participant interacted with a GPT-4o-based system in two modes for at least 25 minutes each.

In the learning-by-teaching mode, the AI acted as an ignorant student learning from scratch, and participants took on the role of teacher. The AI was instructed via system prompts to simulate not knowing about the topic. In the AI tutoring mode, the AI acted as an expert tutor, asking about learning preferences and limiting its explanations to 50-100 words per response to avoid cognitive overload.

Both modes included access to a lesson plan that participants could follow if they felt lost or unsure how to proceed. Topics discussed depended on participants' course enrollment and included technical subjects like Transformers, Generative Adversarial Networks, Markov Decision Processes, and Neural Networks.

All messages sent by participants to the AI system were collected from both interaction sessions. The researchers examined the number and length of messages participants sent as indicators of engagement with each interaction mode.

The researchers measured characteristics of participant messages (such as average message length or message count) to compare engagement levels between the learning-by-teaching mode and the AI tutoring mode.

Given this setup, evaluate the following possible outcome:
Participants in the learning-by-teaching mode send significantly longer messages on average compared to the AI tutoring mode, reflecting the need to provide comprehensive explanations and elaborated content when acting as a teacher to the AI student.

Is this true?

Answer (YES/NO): YES